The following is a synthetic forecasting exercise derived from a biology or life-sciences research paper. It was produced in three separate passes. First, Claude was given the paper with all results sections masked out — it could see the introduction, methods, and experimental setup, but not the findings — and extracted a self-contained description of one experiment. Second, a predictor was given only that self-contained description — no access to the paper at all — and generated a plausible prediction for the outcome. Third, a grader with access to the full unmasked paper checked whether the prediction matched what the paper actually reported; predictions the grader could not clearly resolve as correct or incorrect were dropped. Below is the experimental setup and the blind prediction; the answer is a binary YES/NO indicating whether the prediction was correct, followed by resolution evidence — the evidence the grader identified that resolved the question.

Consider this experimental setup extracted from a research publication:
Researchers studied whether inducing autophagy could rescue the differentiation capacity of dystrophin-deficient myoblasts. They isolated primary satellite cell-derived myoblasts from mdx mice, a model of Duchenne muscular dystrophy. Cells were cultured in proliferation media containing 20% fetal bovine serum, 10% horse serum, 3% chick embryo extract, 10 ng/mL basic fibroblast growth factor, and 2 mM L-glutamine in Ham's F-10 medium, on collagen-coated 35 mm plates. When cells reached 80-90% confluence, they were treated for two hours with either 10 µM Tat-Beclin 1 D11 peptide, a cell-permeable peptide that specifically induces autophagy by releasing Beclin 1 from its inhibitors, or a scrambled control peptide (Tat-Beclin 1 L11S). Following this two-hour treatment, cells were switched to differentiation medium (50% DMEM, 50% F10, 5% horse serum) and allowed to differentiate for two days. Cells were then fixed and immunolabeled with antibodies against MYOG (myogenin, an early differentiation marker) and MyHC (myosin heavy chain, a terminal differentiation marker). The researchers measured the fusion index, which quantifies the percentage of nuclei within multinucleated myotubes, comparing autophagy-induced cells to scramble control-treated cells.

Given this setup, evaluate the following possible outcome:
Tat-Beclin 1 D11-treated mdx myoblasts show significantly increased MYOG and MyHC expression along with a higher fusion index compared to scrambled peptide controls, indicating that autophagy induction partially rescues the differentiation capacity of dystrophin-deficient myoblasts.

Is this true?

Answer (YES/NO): NO